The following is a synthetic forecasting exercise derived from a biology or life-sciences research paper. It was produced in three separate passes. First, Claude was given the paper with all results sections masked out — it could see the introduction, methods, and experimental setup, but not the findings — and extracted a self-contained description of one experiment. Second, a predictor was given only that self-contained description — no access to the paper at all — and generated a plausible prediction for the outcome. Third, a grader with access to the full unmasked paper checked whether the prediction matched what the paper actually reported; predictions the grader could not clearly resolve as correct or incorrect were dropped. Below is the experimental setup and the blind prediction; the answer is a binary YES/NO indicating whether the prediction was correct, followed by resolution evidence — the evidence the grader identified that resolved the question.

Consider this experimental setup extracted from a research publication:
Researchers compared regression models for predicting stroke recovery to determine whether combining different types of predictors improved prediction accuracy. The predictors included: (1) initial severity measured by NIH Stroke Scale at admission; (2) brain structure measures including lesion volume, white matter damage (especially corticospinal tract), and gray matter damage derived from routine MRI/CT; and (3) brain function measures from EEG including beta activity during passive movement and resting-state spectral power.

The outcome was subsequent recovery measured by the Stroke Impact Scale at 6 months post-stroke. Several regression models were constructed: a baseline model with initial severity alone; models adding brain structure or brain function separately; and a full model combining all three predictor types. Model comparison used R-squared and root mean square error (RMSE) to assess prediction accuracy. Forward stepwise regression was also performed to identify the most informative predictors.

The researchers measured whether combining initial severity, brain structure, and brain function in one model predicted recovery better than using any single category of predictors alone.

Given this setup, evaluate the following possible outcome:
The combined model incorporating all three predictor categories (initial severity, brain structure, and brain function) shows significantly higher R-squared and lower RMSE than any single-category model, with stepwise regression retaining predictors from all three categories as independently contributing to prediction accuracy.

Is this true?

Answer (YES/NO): YES